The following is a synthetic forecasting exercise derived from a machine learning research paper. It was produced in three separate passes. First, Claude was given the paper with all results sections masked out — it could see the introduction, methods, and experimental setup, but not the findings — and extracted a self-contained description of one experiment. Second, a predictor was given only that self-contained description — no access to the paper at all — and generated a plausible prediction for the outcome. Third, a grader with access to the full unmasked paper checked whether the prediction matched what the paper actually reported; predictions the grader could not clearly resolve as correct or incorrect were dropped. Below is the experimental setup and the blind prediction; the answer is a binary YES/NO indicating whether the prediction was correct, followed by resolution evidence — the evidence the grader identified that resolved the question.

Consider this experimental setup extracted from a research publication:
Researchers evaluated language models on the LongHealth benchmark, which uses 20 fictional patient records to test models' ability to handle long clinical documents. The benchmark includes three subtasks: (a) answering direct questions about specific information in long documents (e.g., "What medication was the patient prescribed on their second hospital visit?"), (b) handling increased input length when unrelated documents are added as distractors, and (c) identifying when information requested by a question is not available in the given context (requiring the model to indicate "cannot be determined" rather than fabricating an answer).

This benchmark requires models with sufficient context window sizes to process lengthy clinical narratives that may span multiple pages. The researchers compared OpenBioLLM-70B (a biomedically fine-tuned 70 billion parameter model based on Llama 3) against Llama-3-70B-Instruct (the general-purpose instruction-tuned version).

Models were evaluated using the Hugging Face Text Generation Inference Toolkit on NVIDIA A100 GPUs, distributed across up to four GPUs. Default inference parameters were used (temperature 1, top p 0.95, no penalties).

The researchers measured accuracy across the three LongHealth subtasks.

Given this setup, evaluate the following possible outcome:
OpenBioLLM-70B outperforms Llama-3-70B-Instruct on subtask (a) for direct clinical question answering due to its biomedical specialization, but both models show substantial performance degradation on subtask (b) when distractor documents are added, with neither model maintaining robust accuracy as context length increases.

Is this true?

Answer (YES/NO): NO